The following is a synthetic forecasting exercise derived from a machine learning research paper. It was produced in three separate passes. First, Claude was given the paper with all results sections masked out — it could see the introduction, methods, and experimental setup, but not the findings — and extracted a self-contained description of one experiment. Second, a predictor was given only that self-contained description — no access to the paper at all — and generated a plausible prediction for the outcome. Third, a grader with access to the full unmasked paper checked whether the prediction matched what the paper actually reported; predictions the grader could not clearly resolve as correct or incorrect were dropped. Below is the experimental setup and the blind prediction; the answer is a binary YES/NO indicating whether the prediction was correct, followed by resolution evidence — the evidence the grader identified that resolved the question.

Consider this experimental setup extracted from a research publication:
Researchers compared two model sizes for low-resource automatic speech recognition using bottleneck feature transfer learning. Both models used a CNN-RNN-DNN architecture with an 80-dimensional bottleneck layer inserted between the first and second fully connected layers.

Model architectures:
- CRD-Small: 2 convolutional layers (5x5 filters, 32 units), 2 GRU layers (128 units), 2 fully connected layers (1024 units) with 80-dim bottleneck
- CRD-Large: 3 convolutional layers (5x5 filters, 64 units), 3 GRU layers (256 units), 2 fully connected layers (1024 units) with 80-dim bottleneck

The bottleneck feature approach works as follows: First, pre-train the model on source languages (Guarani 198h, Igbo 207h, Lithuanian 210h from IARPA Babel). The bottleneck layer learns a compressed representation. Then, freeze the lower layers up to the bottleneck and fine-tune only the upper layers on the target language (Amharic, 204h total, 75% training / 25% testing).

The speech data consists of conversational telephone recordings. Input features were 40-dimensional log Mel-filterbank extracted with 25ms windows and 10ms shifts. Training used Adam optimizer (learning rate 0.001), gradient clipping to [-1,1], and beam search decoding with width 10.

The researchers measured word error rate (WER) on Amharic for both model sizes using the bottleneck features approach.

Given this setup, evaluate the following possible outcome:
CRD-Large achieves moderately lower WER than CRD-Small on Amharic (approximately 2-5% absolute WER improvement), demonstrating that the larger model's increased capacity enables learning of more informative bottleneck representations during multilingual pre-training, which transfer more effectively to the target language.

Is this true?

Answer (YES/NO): YES